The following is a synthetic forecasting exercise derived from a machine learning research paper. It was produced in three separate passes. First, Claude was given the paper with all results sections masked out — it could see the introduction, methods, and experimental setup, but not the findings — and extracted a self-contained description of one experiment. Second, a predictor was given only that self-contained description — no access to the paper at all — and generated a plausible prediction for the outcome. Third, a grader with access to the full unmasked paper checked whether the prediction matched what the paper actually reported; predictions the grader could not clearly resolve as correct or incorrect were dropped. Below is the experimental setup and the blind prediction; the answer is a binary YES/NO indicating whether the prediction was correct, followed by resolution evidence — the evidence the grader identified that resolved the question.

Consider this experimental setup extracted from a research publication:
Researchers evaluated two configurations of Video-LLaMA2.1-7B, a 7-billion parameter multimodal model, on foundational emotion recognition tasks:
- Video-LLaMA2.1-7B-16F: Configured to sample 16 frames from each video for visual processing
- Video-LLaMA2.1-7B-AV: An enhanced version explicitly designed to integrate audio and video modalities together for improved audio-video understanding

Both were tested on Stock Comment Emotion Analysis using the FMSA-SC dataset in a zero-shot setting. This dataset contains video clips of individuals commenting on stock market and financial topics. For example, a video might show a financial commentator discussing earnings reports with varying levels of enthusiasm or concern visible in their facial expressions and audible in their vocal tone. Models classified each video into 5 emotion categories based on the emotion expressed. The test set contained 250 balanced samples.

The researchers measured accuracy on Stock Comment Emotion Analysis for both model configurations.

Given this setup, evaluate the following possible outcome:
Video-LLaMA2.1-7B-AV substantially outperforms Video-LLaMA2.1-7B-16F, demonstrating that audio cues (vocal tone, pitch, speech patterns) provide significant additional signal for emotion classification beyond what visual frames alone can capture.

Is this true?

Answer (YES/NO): NO